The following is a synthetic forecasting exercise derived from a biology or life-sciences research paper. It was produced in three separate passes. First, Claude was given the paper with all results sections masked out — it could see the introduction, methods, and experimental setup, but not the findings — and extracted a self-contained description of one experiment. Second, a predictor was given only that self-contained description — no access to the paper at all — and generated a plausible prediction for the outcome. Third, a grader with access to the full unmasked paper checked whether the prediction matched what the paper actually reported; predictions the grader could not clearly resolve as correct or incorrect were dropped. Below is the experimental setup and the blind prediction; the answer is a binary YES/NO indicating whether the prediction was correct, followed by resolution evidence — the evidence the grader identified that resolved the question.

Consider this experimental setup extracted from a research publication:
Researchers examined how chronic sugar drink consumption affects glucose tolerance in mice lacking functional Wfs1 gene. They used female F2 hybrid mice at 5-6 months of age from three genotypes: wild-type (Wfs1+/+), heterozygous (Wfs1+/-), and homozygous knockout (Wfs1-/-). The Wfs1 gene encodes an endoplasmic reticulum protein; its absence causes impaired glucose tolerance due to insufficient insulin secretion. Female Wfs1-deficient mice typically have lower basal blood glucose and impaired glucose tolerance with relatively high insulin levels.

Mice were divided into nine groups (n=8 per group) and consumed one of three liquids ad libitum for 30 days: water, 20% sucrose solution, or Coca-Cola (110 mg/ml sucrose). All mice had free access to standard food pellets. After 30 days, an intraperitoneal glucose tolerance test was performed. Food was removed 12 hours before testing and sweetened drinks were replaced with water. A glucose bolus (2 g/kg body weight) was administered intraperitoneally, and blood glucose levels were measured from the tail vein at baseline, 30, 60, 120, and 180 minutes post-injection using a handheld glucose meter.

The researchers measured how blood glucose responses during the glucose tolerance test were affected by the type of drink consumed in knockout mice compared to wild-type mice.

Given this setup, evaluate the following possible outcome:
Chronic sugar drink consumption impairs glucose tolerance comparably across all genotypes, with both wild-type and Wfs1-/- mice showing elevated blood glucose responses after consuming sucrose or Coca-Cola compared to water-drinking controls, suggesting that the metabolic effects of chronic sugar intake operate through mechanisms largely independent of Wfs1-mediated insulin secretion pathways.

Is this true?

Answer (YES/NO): NO